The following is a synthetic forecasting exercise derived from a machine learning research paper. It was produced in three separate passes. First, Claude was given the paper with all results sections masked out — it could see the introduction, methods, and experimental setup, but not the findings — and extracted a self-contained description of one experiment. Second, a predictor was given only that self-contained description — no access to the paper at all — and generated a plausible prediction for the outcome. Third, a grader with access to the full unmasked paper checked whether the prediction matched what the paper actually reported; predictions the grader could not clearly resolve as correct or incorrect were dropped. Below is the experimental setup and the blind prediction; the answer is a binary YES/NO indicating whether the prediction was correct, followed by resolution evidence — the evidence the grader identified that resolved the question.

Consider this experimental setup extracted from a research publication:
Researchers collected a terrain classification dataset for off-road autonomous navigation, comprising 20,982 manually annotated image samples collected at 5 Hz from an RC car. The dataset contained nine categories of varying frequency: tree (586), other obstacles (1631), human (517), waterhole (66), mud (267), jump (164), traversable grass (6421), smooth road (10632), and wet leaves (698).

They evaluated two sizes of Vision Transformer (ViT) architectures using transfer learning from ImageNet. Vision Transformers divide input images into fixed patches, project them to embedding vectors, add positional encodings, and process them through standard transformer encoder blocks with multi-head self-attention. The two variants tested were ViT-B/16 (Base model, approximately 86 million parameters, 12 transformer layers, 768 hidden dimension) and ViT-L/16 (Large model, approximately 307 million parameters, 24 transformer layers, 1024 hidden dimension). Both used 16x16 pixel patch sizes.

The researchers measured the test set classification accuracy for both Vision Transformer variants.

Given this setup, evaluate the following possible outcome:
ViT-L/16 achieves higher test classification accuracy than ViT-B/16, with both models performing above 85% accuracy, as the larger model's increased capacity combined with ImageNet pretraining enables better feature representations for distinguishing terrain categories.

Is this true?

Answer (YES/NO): YES